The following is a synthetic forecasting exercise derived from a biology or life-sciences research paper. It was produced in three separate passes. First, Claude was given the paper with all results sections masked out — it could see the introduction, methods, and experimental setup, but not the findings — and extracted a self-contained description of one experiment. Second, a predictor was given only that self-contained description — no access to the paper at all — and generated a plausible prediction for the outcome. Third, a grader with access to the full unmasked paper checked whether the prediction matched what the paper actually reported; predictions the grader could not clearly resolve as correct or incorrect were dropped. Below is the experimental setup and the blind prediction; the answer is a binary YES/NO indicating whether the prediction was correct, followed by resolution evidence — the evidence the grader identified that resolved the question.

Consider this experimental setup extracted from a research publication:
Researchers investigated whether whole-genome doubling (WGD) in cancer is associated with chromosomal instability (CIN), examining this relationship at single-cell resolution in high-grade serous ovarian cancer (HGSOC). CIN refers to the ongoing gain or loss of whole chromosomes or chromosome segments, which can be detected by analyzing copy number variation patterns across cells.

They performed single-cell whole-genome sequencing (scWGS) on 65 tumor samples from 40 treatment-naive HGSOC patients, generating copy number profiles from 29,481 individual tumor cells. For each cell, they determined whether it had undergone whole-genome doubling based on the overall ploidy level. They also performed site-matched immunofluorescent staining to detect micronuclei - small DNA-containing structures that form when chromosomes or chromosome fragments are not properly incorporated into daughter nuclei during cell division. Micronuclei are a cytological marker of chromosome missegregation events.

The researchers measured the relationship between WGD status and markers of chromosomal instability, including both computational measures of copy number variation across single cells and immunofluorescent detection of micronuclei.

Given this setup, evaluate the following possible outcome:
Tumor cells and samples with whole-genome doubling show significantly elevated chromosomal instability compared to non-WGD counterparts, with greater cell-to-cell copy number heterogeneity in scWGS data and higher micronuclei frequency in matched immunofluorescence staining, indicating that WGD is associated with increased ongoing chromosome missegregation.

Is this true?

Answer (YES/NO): YES